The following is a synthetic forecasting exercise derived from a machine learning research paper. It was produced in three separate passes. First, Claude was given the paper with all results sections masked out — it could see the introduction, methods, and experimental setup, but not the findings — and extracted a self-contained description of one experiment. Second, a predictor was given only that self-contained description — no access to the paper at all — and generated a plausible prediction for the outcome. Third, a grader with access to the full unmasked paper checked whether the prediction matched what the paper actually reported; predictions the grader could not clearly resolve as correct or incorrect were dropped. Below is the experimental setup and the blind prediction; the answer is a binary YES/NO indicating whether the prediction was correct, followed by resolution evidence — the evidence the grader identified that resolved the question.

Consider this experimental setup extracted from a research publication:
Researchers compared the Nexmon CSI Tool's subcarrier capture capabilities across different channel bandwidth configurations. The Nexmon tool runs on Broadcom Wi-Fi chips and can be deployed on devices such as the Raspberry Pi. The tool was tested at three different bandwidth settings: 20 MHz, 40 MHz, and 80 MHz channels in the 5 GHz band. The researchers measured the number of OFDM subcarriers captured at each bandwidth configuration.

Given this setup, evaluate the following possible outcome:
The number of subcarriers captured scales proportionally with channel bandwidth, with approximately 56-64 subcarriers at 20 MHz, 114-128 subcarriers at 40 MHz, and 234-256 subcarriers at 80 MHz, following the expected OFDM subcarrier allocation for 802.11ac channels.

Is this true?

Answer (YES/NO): YES